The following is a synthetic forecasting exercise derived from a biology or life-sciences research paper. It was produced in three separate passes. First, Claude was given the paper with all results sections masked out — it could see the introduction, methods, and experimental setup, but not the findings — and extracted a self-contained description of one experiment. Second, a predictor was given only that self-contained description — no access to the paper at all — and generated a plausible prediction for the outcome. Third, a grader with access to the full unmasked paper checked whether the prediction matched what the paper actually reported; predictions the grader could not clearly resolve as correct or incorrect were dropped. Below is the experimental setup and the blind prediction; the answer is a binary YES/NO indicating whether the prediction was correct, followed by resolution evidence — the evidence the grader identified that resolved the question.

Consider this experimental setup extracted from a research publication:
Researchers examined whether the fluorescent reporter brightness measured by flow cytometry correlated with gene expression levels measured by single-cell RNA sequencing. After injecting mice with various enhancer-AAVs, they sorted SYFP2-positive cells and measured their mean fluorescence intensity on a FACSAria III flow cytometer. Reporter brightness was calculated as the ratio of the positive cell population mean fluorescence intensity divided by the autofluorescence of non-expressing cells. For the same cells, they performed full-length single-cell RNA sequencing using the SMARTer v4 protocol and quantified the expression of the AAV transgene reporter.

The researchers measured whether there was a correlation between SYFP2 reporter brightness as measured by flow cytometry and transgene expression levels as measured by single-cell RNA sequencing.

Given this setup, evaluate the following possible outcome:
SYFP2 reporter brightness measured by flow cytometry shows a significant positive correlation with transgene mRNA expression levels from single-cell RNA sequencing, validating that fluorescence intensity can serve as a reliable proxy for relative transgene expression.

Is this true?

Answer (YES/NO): YES